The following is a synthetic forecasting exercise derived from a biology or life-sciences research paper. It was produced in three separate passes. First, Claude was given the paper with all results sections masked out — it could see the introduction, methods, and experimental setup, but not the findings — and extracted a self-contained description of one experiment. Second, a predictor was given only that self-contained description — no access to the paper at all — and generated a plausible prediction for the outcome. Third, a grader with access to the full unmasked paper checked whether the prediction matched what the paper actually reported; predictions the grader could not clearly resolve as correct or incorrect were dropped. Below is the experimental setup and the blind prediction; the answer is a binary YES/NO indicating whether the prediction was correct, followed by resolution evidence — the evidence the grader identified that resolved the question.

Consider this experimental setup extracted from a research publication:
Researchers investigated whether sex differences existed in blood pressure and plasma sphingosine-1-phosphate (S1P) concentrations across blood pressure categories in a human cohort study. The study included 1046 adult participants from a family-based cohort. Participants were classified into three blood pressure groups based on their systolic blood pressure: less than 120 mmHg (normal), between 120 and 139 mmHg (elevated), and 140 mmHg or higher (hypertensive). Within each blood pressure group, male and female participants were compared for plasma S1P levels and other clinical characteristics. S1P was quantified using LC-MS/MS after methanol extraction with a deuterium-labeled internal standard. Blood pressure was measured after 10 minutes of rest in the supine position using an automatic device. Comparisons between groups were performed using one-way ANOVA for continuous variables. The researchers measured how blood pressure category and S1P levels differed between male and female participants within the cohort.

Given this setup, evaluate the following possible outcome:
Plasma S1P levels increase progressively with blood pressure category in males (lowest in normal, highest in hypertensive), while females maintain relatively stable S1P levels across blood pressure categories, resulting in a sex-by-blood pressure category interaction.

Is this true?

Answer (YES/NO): NO